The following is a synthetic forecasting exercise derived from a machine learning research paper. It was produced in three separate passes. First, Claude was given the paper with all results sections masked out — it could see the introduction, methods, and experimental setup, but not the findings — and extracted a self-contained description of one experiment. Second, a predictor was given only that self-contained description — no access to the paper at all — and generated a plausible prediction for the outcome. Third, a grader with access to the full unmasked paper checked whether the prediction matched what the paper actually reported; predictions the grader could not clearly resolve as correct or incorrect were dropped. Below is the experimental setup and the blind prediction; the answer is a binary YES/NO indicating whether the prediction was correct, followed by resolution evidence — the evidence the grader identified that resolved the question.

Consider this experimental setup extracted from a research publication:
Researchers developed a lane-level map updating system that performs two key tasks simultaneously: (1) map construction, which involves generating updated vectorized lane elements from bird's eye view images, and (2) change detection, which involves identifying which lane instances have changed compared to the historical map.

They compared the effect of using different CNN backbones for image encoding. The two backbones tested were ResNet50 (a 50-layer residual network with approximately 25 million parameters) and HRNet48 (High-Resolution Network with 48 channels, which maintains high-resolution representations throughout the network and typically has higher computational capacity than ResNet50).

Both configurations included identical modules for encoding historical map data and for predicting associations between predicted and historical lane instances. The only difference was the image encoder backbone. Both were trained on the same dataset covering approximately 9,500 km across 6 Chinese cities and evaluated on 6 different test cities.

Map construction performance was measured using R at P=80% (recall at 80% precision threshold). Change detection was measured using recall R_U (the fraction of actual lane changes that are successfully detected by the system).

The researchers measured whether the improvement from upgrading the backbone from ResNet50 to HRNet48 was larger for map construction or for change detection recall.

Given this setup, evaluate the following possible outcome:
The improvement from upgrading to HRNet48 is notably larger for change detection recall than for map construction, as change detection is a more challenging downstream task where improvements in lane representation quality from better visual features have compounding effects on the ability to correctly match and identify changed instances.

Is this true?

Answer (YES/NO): YES